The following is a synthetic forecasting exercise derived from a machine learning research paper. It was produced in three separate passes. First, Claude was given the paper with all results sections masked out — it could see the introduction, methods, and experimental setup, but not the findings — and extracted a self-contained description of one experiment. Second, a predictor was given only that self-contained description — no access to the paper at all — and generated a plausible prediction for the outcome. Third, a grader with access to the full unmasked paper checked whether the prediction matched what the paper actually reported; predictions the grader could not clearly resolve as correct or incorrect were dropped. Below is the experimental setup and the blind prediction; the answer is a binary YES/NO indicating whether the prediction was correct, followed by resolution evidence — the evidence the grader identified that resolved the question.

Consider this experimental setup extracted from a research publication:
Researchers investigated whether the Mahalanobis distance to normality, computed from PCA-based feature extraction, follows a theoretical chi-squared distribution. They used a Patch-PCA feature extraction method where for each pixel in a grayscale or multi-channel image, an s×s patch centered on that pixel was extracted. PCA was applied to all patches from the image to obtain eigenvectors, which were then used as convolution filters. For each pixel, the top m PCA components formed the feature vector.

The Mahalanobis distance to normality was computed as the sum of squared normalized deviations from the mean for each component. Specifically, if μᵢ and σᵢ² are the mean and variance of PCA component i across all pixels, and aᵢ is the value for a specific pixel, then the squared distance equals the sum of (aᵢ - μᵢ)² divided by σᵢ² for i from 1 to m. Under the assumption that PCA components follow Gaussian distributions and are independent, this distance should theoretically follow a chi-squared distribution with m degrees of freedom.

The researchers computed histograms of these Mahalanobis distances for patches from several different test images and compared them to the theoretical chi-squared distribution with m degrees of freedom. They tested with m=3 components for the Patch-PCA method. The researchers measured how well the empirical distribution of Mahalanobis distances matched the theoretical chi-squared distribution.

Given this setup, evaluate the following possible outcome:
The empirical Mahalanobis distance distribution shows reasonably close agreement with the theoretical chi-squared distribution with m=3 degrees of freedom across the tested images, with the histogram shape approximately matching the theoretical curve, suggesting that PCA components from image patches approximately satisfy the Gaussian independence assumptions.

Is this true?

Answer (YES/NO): YES